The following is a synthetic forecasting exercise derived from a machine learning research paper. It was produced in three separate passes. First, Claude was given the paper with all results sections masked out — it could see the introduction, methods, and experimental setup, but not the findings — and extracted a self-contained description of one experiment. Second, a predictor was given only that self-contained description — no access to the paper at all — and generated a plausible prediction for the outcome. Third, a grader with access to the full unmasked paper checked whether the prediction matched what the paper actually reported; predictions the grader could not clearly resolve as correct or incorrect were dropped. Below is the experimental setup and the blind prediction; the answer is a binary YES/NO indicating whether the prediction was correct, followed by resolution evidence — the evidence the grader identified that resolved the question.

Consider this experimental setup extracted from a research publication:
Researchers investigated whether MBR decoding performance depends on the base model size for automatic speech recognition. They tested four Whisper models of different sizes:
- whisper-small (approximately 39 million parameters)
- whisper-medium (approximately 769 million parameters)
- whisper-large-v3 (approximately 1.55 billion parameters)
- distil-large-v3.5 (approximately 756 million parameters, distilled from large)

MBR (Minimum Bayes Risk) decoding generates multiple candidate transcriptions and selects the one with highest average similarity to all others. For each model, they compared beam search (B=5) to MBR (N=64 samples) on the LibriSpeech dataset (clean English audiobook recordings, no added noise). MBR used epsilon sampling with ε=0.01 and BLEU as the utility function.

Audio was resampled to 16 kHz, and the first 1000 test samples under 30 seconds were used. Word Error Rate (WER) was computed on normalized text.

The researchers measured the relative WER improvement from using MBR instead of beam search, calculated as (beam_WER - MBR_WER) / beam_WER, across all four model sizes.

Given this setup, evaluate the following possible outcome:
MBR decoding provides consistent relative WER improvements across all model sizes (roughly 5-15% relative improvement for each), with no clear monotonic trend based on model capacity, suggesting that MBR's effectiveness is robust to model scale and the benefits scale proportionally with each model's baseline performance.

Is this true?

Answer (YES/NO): NO